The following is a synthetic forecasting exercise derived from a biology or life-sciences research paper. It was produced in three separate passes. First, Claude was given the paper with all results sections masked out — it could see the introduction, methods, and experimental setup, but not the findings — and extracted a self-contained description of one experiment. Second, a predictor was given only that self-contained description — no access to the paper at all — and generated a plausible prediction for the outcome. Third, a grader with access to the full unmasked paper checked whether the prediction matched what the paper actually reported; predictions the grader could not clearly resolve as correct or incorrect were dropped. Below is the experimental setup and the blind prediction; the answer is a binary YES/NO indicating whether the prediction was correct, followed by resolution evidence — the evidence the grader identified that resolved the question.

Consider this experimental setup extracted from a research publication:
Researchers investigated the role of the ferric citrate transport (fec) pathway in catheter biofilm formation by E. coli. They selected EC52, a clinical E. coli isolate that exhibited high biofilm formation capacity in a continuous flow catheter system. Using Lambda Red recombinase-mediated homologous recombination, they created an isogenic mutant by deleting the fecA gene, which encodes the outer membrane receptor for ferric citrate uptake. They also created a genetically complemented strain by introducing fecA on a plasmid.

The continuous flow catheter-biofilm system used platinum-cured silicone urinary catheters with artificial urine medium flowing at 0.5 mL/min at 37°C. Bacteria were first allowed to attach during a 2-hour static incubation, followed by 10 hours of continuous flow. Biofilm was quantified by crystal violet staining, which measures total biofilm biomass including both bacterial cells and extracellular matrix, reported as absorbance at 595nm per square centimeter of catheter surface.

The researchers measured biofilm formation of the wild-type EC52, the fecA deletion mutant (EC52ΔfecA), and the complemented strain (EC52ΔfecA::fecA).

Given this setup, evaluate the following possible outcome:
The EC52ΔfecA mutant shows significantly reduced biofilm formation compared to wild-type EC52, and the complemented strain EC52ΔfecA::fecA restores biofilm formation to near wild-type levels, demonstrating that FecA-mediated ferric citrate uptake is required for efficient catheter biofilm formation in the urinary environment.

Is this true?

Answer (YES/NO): YES